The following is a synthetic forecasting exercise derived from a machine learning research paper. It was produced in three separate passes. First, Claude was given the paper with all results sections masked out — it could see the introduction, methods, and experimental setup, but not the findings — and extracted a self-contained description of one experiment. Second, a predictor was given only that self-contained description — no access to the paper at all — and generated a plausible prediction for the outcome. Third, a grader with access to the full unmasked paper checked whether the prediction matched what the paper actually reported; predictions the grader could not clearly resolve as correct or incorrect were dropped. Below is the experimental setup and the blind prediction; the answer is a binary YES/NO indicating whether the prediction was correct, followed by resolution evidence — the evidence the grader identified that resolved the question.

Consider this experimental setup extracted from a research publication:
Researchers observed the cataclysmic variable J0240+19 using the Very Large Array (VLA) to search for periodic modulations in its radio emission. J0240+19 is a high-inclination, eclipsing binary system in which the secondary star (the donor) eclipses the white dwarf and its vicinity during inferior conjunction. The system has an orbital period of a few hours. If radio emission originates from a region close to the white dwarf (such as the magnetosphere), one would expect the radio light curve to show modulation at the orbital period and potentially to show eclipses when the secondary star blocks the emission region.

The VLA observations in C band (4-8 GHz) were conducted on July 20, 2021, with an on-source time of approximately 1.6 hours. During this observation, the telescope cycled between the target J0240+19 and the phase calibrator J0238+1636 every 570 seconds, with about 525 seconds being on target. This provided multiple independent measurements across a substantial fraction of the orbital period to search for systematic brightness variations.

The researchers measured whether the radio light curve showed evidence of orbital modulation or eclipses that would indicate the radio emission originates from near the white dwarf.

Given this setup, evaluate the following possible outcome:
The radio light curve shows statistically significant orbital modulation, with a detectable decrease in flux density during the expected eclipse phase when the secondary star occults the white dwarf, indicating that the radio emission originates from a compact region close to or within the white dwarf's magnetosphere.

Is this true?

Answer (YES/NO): NO